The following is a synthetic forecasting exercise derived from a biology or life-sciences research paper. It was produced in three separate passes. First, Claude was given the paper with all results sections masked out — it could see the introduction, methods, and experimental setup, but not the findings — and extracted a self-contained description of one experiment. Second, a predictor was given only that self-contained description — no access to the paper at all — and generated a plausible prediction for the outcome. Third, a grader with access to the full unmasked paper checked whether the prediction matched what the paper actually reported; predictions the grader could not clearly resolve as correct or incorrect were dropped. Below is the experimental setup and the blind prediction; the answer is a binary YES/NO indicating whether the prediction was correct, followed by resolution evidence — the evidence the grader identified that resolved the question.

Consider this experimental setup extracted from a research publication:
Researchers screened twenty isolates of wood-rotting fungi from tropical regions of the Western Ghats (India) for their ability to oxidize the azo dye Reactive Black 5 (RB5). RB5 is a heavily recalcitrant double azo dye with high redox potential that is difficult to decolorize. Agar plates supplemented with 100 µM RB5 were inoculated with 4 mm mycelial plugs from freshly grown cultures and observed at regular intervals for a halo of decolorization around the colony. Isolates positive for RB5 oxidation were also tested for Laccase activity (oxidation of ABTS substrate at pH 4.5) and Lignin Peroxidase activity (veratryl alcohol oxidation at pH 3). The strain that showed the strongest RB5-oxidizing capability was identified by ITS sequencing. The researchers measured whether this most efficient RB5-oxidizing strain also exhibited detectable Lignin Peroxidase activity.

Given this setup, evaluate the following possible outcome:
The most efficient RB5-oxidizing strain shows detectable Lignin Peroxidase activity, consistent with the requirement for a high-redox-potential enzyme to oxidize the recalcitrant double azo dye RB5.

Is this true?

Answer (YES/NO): NO